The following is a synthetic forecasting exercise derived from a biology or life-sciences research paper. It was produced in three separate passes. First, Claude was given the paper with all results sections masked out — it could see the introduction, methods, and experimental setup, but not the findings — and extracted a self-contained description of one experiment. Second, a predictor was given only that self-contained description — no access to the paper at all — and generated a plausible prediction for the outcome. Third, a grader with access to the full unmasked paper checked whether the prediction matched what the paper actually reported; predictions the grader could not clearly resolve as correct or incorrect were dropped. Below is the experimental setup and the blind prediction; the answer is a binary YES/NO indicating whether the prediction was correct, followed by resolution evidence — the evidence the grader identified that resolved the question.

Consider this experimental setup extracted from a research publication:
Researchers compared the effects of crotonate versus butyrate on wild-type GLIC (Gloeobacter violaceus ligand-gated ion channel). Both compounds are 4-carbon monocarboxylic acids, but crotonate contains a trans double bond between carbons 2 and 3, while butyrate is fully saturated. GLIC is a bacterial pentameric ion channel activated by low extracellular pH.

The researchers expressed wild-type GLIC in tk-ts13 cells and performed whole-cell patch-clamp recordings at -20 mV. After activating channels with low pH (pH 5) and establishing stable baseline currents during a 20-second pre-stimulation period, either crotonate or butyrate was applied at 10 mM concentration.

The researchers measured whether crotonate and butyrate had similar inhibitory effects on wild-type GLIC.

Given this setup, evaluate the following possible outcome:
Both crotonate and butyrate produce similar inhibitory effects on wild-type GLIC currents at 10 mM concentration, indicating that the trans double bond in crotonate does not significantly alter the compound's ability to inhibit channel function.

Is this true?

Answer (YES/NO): YES